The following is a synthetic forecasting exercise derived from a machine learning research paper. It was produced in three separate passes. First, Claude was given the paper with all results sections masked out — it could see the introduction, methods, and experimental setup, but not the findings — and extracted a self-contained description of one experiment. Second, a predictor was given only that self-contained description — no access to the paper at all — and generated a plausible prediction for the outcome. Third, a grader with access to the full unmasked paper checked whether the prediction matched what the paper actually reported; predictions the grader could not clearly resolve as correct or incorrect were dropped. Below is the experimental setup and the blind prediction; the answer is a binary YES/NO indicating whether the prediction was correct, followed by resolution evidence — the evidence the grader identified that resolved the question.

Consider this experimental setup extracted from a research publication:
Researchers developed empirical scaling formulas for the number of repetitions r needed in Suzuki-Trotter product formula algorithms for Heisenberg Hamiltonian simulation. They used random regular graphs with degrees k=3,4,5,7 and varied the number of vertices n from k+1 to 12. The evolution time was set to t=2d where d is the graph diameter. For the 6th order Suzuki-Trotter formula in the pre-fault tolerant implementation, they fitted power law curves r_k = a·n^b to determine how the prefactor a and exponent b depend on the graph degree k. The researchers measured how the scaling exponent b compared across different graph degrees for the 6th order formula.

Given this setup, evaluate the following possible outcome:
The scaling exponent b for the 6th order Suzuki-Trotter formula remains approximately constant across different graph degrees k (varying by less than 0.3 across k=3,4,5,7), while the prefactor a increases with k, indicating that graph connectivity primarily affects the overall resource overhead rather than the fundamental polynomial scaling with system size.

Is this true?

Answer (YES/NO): NO